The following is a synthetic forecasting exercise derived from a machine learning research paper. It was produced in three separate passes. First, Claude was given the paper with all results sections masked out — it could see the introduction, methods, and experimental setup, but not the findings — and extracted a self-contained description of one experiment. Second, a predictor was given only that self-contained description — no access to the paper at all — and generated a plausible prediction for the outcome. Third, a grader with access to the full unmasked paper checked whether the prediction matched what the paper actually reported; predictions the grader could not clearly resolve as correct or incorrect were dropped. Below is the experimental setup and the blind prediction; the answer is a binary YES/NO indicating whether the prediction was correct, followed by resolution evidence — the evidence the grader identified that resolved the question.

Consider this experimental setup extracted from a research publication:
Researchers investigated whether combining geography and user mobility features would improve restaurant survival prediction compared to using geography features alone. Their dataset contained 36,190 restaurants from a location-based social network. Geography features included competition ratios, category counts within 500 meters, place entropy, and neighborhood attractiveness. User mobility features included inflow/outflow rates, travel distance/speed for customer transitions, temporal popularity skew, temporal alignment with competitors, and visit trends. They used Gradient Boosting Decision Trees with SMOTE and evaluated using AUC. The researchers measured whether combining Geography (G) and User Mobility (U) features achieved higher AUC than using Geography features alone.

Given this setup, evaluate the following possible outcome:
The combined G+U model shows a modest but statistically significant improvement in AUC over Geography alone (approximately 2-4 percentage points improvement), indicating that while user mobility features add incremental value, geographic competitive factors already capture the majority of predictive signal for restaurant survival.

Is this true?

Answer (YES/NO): NO